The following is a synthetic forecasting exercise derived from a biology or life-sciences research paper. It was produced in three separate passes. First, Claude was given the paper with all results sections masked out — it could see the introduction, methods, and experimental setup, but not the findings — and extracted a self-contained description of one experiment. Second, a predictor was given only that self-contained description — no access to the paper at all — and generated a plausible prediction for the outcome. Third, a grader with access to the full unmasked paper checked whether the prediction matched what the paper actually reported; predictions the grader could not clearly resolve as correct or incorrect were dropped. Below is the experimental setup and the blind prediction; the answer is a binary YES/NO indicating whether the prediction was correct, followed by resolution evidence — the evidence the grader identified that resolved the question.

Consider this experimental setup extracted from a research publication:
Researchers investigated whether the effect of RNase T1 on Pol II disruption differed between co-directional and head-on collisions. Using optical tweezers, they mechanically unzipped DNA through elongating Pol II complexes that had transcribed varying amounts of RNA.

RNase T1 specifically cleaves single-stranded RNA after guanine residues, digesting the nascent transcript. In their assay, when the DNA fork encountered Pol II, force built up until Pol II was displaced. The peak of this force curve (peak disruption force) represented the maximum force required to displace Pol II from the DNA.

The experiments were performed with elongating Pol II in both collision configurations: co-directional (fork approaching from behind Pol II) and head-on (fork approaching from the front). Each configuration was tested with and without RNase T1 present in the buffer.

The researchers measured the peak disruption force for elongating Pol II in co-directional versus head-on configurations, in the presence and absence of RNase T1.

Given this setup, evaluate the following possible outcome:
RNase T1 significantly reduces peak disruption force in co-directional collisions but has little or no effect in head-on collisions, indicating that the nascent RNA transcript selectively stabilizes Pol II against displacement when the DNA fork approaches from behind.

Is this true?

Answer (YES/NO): NO